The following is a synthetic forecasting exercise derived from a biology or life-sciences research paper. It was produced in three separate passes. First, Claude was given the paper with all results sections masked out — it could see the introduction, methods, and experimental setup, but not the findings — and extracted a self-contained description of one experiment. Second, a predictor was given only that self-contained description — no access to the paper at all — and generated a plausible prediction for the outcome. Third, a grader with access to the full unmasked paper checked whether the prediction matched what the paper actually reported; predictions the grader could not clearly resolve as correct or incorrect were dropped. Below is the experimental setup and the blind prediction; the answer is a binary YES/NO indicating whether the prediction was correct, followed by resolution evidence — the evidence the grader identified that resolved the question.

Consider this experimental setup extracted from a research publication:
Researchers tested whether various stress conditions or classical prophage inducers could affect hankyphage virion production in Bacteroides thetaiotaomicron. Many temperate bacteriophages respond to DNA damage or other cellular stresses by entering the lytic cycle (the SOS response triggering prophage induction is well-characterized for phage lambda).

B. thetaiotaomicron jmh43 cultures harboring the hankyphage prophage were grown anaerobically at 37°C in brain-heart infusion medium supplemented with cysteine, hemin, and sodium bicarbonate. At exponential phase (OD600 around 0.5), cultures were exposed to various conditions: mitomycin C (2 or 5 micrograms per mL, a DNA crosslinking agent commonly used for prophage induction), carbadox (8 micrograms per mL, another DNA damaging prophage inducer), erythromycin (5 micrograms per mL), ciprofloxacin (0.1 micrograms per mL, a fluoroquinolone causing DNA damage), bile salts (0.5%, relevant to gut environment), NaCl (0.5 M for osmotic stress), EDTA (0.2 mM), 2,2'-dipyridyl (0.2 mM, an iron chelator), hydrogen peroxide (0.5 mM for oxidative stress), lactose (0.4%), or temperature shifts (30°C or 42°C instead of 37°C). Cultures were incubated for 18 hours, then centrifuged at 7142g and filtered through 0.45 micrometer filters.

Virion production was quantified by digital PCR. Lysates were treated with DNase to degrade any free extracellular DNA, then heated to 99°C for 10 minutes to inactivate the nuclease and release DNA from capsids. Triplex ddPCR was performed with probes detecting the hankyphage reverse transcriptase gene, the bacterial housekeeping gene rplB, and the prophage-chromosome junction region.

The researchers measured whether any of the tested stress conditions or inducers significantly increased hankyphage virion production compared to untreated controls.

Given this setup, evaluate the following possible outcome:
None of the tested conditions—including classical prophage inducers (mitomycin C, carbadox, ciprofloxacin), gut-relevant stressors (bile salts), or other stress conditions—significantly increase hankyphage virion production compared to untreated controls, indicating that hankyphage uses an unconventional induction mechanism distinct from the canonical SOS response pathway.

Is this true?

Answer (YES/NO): YES